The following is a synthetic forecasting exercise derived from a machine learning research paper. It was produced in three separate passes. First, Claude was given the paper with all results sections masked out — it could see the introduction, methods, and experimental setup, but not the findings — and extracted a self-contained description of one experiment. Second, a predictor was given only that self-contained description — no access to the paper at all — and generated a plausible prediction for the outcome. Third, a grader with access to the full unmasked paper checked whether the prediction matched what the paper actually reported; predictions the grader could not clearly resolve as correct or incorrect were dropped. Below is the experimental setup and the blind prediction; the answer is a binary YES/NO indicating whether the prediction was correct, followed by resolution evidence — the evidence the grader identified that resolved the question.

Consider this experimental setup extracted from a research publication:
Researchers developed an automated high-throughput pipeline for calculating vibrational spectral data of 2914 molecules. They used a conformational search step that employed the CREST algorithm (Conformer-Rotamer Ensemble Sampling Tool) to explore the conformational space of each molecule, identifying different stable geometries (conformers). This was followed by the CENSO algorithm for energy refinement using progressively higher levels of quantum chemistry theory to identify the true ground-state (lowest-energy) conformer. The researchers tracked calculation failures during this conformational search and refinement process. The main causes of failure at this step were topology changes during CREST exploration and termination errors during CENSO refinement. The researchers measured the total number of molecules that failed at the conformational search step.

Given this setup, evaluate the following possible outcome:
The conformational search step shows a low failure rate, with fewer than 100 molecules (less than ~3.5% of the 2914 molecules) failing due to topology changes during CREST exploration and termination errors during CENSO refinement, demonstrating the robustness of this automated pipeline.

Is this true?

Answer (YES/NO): YES